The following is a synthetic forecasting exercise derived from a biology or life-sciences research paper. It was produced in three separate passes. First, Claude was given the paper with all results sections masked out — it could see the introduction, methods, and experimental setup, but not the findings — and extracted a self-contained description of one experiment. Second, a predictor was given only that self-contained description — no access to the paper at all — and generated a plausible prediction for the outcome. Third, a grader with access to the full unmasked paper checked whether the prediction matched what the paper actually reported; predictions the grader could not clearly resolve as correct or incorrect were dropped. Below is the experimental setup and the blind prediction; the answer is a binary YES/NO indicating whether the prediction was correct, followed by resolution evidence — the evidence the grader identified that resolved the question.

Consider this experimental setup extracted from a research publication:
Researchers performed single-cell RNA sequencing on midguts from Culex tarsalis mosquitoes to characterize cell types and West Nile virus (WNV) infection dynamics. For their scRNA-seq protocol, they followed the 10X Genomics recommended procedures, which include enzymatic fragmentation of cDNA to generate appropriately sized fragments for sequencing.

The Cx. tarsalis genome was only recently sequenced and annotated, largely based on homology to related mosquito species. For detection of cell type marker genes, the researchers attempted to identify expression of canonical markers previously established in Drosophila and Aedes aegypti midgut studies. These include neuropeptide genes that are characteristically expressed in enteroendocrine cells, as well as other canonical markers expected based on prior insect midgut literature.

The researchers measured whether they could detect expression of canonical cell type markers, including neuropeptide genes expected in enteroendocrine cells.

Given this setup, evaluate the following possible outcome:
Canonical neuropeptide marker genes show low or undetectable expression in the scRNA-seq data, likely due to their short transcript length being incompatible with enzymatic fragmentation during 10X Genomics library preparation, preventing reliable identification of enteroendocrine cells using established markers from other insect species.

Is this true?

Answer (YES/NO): NO